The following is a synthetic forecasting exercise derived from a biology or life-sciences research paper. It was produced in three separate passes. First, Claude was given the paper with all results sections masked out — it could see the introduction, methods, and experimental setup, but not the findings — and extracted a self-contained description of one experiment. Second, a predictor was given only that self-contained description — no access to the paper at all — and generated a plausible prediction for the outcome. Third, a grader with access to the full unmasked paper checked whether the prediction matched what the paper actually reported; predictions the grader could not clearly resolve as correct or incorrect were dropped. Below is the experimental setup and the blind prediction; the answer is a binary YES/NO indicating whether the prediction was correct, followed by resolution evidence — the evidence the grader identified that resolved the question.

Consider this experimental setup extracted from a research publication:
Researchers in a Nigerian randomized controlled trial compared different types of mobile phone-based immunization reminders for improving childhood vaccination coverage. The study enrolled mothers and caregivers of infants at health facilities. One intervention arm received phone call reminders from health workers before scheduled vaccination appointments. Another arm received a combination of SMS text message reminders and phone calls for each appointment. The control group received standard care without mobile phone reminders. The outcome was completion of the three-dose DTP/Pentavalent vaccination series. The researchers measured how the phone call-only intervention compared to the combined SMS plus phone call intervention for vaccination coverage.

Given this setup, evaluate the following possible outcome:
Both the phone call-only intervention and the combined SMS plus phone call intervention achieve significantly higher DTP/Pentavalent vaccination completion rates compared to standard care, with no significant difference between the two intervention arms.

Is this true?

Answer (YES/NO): NO